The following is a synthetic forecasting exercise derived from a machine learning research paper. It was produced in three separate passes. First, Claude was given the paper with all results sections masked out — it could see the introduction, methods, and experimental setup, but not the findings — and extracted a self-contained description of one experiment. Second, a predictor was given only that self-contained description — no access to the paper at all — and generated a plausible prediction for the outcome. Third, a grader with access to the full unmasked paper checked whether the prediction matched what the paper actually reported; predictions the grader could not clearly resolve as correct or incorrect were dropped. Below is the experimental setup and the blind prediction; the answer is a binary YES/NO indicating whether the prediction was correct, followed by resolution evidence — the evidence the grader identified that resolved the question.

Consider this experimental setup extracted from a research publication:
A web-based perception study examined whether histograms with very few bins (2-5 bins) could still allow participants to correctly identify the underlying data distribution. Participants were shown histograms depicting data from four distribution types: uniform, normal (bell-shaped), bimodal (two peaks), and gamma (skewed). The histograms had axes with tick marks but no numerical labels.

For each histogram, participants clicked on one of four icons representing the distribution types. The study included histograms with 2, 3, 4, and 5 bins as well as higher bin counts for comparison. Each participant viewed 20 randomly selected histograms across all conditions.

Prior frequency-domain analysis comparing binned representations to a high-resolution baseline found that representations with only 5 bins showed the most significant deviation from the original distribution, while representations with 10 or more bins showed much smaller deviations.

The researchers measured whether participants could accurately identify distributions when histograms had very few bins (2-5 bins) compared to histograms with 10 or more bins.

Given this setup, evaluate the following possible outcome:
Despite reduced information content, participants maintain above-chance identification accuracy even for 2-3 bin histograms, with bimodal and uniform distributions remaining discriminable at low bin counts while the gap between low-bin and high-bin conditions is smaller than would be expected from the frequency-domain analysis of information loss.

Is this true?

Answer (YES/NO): NO